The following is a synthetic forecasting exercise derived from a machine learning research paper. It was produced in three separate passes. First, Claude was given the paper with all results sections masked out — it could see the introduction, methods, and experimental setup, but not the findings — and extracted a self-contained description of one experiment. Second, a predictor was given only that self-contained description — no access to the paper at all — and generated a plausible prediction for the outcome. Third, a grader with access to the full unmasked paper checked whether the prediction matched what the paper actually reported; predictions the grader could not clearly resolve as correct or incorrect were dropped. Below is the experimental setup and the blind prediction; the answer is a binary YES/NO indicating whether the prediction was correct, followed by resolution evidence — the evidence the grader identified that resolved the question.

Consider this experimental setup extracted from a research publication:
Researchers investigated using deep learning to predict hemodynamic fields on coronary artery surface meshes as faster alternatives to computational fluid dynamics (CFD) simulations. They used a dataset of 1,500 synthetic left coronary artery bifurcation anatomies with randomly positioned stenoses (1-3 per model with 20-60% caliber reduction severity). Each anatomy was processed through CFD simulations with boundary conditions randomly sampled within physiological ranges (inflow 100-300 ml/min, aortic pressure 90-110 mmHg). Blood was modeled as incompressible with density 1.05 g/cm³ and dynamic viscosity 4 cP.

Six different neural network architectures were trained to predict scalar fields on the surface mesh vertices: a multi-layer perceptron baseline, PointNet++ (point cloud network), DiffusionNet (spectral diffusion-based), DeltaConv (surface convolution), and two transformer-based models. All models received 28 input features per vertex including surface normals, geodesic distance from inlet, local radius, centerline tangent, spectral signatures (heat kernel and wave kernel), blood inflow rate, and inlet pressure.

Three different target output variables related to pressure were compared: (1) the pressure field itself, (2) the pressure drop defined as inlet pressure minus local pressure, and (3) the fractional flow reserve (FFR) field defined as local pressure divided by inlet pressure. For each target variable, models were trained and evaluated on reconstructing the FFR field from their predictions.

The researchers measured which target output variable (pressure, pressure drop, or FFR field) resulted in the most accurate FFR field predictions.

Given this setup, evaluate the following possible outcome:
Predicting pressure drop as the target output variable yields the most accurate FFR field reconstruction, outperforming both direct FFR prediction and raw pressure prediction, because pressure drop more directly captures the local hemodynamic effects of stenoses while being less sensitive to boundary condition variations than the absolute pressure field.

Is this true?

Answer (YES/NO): YES